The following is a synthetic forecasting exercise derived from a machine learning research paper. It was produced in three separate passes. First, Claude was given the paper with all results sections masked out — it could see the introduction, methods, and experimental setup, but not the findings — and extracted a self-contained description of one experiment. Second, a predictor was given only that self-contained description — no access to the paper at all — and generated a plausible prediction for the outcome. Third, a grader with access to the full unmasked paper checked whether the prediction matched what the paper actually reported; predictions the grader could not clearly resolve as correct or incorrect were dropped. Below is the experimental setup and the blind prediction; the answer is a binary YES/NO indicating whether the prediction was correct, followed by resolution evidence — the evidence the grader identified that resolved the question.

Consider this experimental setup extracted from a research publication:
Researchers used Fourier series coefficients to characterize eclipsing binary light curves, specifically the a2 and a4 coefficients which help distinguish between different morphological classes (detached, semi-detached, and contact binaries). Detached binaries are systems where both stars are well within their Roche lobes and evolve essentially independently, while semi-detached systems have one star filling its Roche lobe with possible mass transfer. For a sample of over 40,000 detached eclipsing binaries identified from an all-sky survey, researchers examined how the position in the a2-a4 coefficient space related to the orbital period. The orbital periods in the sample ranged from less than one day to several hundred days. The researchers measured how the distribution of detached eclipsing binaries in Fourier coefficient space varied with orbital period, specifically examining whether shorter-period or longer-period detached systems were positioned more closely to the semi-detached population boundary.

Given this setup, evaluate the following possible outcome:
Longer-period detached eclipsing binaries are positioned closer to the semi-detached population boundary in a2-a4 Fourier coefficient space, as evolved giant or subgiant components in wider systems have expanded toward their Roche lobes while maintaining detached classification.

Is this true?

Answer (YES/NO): NO